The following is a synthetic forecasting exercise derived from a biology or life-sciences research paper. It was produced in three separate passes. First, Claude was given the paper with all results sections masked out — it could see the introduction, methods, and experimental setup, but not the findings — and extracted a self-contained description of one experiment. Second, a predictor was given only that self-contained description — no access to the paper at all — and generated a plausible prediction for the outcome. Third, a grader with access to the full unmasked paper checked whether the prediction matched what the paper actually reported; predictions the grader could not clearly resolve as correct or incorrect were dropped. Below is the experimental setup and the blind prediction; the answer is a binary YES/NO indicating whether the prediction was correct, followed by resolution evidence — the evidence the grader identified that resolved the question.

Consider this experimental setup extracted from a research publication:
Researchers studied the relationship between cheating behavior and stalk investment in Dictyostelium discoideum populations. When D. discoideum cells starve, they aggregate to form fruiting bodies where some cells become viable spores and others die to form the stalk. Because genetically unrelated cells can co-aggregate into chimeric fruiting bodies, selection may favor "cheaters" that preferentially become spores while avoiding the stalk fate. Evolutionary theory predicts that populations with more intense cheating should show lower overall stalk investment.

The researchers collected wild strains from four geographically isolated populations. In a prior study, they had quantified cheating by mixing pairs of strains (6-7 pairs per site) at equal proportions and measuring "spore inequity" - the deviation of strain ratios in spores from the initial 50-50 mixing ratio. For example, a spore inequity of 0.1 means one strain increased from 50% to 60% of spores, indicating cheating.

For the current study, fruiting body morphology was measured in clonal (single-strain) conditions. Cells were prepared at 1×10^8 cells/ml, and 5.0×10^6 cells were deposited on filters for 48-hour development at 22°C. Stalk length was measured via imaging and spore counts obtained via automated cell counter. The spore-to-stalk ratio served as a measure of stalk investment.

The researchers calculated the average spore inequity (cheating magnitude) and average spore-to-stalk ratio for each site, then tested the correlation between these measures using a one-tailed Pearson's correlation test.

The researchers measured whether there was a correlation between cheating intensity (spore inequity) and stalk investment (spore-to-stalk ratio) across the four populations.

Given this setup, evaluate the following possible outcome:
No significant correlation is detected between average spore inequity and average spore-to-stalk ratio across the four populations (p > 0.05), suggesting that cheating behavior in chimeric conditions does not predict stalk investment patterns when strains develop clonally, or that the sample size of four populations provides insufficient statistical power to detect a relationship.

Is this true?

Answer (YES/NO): YES